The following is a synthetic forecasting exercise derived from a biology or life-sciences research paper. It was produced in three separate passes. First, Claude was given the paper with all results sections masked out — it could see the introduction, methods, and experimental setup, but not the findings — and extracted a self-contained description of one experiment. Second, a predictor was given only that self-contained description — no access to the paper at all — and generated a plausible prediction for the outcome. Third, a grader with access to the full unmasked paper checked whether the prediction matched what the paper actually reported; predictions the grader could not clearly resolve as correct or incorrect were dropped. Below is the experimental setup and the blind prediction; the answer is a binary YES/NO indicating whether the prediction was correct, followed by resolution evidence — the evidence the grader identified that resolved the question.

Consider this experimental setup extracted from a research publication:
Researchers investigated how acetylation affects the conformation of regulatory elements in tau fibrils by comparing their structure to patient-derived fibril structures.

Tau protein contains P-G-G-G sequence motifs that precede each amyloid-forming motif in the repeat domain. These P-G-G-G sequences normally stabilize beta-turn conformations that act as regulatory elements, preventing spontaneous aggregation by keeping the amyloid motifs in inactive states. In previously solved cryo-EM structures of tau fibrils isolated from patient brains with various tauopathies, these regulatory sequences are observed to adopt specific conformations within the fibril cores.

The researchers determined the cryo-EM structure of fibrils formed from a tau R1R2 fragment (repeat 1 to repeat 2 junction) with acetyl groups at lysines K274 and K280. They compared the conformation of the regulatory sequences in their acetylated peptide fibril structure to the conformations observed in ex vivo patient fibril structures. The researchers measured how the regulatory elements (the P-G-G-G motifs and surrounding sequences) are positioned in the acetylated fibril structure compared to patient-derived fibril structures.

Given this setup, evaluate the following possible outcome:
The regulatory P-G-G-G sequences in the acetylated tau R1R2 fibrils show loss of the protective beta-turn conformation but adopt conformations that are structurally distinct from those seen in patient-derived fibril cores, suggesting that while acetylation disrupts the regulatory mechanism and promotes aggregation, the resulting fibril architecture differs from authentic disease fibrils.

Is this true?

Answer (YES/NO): NO